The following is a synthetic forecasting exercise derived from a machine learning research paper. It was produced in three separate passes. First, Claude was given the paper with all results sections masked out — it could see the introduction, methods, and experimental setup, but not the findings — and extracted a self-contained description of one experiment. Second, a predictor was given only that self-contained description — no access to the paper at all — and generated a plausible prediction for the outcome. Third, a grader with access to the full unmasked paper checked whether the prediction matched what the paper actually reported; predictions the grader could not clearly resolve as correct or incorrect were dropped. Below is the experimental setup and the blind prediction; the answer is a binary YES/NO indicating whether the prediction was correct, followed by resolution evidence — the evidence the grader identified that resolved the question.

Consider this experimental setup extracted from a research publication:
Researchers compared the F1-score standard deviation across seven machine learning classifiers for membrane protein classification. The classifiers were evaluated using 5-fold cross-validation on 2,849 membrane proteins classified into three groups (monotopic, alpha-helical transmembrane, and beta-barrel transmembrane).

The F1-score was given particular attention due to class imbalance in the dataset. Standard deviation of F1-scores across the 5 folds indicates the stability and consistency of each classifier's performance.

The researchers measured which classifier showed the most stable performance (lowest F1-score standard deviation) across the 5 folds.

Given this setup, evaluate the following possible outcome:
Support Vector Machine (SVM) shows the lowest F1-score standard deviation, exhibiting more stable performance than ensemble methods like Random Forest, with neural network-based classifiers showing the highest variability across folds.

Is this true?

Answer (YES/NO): NO